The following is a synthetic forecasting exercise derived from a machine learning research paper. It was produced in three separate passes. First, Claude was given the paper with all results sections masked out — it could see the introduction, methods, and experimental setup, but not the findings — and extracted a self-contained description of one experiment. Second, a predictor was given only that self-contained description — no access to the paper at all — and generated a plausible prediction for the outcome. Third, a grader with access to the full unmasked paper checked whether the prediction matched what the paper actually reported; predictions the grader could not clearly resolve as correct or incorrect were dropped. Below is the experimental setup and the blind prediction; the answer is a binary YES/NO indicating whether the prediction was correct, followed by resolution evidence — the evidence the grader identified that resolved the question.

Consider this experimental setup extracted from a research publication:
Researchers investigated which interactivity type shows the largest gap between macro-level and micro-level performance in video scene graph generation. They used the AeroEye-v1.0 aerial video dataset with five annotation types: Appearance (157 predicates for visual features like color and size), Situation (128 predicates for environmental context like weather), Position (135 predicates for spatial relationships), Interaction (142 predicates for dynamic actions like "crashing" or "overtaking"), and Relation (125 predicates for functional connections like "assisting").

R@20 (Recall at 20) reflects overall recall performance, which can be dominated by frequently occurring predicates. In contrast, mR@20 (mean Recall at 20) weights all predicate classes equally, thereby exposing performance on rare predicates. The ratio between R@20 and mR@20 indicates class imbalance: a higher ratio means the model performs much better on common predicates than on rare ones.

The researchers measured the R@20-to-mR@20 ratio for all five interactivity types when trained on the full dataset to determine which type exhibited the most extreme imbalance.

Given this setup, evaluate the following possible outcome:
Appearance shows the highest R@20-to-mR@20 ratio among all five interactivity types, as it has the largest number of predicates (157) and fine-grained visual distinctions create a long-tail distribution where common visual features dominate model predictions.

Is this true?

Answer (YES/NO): NO